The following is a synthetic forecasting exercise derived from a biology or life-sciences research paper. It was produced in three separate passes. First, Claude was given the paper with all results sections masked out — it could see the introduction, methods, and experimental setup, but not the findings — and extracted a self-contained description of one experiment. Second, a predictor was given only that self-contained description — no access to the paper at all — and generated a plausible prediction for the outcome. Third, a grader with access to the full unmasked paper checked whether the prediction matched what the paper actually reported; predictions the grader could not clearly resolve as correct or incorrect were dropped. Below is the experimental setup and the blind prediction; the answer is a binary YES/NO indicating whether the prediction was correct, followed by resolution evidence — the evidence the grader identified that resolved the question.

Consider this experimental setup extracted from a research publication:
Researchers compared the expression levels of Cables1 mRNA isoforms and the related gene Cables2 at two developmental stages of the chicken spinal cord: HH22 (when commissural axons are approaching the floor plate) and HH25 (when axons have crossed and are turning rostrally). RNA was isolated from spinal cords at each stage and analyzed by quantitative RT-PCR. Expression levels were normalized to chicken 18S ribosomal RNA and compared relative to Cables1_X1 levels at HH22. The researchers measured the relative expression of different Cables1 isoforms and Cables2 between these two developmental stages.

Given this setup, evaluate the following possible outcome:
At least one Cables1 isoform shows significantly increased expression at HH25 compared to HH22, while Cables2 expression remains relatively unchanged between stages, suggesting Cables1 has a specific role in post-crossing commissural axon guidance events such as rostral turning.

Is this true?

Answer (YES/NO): NO